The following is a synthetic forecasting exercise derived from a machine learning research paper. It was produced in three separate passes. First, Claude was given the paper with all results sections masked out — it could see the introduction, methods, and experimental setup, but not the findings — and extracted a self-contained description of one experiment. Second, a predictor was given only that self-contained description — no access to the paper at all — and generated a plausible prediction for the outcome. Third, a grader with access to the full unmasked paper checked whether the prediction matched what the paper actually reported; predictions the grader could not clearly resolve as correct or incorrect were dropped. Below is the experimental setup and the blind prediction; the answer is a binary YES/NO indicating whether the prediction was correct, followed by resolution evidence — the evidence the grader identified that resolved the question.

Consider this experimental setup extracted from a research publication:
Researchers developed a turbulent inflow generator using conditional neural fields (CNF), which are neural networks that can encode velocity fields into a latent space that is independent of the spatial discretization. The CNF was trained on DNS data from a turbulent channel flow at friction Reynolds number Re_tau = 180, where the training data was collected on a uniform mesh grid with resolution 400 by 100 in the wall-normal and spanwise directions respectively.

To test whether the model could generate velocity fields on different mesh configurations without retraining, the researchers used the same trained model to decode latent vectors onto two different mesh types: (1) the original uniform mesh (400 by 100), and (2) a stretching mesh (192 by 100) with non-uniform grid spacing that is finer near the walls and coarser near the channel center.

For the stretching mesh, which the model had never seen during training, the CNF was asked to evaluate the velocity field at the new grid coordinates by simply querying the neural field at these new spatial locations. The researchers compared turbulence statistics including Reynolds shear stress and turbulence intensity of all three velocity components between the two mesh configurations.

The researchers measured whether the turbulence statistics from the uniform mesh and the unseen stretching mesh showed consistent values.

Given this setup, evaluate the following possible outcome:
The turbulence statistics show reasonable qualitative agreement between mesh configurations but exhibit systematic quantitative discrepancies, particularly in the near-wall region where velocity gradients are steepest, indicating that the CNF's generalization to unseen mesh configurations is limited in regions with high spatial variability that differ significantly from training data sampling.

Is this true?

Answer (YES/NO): NO